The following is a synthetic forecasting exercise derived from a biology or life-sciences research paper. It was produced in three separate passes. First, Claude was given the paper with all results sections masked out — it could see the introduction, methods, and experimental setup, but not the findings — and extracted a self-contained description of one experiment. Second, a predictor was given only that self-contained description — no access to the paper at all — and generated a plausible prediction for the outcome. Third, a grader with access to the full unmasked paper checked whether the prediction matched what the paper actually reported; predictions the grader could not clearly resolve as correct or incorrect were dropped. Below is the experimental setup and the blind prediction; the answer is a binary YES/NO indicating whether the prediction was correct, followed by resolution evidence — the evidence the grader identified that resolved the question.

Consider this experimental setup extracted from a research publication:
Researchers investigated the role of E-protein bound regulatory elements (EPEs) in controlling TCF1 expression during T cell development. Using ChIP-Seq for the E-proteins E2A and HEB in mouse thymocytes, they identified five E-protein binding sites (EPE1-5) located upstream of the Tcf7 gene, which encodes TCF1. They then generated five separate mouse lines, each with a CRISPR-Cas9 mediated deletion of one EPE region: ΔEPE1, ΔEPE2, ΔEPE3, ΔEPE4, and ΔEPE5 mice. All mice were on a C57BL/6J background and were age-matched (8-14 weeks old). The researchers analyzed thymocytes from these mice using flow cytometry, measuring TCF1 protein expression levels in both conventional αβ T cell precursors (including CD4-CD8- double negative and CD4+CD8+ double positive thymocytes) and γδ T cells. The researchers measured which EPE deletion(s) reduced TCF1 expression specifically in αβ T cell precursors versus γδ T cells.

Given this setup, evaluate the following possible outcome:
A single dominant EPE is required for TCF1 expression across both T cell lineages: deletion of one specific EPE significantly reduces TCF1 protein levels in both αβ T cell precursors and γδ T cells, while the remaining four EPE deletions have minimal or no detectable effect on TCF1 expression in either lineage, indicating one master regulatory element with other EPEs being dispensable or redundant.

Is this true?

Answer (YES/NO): NO